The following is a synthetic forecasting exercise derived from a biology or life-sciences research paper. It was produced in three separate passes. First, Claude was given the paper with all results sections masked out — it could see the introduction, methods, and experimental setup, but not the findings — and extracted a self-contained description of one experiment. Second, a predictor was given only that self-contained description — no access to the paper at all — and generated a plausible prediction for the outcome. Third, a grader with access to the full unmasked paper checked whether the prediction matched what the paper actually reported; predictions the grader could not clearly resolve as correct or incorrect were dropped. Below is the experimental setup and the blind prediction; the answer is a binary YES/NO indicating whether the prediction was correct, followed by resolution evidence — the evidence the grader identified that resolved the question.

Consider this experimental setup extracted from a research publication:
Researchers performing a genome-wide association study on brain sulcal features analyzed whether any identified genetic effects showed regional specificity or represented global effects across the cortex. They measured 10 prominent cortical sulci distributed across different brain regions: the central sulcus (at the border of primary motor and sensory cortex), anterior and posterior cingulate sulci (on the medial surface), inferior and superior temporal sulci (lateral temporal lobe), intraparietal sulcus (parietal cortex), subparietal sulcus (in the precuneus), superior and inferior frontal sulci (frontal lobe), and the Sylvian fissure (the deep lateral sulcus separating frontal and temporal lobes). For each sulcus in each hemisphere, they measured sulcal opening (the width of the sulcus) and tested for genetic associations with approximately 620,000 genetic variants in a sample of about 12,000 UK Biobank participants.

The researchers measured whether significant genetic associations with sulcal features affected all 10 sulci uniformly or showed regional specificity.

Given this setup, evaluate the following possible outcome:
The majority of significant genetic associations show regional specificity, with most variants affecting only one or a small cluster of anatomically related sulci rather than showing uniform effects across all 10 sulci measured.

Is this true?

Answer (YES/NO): NO